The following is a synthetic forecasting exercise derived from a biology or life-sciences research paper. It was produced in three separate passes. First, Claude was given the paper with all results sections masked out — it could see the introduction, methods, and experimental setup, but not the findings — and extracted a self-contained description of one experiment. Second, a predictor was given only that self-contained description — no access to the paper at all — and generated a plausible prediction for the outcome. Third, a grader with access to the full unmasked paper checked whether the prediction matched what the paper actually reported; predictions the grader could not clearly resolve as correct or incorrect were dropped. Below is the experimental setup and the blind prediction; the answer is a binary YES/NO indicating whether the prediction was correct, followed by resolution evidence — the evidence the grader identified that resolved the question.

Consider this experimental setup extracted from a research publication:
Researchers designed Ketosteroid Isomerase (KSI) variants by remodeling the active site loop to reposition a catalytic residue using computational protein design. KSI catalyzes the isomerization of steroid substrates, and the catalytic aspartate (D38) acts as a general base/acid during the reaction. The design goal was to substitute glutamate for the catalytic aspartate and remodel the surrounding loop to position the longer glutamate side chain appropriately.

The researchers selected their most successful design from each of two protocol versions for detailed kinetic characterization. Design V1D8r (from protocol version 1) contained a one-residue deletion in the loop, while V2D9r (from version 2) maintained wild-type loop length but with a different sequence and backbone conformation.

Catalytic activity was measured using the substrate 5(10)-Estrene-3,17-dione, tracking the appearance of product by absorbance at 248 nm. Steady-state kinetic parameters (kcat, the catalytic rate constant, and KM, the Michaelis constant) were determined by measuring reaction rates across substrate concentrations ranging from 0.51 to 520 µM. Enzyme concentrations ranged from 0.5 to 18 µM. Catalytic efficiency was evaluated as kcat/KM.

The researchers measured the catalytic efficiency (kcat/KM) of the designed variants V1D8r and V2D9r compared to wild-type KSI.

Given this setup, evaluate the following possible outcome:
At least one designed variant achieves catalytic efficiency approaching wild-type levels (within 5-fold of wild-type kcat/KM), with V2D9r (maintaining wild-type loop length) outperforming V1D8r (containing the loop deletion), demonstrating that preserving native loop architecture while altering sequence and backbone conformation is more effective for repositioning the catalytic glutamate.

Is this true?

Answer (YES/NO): NO